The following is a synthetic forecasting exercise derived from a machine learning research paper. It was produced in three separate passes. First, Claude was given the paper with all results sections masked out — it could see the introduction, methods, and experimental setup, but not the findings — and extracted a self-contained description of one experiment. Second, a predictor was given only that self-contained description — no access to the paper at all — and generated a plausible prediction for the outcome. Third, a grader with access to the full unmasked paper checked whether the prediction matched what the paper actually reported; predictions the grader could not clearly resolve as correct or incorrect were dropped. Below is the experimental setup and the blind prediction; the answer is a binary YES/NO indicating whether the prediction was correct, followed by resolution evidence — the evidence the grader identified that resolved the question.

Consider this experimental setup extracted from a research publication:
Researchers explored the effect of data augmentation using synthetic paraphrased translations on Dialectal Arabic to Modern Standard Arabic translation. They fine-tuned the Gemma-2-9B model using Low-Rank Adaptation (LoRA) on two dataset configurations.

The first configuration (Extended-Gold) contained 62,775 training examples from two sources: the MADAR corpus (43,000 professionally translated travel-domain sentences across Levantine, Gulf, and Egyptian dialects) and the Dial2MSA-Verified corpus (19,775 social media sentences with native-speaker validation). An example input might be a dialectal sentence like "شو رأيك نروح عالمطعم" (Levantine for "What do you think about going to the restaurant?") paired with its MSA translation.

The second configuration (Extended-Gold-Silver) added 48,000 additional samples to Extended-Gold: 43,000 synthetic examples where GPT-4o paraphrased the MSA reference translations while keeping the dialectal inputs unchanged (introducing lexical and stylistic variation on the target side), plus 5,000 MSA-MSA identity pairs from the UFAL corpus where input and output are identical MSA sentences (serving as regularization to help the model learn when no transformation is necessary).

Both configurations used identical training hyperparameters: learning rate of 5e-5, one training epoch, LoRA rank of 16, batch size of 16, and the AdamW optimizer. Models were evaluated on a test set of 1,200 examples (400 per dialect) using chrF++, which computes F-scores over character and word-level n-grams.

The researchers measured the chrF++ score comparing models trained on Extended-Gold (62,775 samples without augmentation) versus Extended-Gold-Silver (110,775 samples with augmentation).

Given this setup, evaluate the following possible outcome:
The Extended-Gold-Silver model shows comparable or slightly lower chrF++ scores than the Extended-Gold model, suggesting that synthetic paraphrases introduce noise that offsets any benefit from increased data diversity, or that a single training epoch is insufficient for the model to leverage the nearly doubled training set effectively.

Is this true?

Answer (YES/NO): YES